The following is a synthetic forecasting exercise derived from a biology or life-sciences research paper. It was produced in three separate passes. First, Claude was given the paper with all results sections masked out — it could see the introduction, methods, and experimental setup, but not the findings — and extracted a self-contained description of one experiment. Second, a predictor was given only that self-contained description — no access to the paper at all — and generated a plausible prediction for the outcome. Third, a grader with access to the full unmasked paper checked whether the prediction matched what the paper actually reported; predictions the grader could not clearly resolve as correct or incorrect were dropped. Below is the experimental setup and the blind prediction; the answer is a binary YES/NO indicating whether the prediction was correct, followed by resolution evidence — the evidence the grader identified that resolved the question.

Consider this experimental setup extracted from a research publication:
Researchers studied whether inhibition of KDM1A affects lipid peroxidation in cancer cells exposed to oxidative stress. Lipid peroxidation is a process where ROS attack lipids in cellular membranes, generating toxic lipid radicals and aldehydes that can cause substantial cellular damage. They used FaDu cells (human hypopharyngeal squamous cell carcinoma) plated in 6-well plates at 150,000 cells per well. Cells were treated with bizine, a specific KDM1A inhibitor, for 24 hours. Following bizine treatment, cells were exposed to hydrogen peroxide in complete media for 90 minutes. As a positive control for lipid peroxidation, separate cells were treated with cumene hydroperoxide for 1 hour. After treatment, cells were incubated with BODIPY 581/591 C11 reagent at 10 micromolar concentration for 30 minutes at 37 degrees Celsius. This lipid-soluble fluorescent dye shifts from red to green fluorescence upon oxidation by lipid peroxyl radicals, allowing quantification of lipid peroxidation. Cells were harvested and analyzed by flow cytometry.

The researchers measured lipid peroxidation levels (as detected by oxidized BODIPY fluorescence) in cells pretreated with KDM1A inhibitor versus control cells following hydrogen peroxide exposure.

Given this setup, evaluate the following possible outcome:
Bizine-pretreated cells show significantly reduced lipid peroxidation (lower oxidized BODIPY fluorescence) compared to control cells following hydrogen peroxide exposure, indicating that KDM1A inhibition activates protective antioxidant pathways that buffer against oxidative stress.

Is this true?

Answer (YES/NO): NO